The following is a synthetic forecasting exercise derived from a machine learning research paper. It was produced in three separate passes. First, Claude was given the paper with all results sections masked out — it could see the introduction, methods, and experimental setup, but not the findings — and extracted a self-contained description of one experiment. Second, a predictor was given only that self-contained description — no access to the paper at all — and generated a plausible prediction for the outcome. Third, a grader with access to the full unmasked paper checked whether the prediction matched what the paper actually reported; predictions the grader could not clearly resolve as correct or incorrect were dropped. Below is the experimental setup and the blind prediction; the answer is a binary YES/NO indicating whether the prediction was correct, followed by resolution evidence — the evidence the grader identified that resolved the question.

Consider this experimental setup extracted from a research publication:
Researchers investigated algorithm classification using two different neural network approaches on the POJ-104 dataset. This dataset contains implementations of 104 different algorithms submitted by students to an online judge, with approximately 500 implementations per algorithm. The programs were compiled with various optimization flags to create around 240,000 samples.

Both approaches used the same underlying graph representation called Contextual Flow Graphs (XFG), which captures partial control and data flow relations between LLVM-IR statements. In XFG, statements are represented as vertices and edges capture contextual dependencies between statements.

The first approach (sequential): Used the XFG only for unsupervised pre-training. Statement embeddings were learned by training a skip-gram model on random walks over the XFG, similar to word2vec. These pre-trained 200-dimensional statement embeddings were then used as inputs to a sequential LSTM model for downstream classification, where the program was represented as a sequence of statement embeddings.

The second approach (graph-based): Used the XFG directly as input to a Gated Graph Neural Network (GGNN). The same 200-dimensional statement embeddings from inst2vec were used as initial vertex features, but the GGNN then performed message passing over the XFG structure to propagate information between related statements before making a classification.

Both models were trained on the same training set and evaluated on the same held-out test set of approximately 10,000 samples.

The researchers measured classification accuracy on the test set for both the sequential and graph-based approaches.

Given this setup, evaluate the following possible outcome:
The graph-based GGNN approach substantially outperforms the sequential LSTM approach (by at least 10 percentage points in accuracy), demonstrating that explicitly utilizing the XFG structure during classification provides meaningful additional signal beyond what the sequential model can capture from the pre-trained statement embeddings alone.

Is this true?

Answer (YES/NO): NO